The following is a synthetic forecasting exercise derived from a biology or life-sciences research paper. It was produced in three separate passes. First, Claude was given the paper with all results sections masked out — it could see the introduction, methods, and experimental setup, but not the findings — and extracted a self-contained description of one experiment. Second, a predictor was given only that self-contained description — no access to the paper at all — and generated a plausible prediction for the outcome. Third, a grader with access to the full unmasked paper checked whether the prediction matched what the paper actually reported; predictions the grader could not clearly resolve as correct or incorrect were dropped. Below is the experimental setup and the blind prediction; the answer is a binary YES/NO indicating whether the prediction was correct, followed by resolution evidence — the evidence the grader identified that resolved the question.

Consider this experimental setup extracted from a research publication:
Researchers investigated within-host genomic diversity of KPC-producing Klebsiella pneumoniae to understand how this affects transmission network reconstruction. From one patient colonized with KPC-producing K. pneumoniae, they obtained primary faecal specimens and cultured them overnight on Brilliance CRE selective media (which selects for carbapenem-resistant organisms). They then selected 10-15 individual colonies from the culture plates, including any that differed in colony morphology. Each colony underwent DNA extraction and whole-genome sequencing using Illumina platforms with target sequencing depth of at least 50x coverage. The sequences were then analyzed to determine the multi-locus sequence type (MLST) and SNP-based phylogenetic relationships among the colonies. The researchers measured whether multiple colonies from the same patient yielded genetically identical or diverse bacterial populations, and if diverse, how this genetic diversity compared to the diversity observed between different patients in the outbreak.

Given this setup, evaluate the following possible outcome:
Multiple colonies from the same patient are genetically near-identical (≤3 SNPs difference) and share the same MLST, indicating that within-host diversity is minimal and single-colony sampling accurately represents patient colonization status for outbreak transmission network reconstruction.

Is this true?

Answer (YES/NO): NO